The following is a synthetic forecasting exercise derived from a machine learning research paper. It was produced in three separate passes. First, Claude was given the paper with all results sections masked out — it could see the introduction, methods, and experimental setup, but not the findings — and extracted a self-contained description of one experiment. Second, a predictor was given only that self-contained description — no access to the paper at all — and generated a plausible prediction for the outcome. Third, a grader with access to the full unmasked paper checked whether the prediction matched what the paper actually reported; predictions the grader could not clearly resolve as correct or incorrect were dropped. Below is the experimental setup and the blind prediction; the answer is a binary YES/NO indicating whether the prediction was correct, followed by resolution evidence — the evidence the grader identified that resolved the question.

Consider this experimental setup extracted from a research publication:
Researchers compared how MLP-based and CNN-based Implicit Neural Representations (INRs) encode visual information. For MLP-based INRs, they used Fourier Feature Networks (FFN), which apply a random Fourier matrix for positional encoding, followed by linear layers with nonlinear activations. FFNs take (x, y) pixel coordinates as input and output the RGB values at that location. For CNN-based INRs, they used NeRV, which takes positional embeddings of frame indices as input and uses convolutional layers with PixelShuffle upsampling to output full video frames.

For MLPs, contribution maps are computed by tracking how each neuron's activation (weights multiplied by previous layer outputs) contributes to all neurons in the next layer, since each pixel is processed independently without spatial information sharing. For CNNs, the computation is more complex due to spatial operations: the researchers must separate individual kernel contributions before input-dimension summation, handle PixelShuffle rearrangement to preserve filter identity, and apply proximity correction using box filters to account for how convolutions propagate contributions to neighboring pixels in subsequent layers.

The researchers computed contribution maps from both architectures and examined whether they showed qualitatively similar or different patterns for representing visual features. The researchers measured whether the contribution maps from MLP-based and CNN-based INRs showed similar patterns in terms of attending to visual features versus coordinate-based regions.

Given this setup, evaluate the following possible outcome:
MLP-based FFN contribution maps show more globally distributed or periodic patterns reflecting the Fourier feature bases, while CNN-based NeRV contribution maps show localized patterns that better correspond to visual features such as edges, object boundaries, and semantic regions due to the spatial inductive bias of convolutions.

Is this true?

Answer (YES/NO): NO